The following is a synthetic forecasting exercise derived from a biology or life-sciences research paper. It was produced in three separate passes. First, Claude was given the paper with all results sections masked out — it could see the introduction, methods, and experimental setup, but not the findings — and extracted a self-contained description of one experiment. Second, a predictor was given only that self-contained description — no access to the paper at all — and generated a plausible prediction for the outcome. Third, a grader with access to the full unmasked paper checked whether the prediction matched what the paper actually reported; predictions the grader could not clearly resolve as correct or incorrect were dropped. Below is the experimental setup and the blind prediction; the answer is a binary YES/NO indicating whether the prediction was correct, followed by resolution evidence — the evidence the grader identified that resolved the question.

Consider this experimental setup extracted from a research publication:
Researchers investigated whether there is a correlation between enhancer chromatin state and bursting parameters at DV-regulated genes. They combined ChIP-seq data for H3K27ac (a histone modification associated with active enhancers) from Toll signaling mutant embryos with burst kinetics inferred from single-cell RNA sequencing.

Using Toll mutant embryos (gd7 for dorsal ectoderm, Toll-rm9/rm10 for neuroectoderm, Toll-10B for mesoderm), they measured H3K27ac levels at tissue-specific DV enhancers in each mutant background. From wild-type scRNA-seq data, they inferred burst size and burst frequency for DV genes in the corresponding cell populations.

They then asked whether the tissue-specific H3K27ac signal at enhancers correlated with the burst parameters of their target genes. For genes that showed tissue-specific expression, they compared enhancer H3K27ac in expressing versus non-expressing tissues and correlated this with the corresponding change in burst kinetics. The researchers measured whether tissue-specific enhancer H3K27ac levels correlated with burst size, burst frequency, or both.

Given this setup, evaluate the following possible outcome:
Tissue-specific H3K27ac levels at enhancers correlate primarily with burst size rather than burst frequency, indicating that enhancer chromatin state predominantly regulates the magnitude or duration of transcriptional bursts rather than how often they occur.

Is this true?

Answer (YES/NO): NO